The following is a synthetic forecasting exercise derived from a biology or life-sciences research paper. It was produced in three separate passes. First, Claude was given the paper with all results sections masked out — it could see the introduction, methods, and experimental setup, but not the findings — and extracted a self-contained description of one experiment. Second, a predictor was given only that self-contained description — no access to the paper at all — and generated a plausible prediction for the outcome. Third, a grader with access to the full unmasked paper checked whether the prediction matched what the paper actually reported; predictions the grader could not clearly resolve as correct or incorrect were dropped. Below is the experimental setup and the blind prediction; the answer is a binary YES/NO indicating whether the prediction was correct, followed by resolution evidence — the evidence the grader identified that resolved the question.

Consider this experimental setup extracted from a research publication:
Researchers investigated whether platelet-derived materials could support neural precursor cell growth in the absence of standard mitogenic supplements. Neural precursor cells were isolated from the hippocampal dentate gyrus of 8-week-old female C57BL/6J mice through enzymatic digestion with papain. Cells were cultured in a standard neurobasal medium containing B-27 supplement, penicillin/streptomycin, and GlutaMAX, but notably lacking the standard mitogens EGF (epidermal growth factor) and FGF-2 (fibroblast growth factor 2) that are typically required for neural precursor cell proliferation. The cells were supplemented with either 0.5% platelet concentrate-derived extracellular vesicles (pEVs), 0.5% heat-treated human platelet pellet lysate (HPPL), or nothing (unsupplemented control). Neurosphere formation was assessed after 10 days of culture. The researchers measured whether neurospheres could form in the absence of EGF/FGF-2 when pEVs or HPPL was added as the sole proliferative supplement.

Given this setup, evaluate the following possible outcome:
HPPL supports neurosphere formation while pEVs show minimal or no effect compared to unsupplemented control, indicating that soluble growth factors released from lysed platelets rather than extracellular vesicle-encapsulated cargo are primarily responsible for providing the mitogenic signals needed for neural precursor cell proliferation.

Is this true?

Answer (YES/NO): NO